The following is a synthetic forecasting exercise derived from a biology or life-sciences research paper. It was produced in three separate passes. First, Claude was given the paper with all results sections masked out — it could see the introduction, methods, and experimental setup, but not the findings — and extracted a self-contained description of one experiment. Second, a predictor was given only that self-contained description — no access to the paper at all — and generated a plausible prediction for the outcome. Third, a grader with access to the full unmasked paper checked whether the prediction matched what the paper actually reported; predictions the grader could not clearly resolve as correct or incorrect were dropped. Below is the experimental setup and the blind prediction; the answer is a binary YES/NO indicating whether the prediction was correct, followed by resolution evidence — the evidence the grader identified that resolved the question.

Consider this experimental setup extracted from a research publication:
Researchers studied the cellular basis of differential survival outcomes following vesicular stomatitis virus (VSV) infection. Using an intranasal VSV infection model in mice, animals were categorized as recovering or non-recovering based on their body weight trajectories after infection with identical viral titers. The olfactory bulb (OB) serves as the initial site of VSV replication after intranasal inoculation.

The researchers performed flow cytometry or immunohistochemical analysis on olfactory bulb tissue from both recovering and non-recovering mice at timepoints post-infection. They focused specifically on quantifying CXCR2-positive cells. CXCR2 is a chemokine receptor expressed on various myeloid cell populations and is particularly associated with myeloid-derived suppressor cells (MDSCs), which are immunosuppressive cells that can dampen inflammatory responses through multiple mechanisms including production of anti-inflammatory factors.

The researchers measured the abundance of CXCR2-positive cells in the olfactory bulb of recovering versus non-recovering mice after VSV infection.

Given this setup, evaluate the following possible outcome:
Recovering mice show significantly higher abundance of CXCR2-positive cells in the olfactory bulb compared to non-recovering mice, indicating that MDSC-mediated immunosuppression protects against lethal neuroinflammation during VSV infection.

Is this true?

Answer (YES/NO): NO